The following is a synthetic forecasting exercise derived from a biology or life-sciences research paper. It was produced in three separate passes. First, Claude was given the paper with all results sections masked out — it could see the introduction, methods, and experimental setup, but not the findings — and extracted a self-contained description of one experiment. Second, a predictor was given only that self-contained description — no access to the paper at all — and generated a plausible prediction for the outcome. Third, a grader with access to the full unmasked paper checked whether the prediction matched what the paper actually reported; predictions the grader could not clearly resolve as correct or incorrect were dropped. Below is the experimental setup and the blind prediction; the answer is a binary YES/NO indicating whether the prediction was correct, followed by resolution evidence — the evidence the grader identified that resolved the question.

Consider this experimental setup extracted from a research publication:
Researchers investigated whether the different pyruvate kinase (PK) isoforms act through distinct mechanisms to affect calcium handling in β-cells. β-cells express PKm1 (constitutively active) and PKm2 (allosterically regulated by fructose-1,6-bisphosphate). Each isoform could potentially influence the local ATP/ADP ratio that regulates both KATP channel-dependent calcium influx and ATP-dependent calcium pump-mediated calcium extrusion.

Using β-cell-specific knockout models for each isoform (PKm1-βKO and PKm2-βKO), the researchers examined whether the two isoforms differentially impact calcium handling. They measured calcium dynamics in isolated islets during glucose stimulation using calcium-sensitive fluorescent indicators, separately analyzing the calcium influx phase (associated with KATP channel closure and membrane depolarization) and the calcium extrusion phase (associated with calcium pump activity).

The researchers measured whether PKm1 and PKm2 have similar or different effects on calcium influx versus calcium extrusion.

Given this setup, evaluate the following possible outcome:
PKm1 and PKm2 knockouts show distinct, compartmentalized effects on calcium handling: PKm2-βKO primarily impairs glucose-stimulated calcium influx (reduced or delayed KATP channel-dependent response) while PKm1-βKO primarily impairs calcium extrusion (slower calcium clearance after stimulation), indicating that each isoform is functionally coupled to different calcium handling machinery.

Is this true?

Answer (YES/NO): NO